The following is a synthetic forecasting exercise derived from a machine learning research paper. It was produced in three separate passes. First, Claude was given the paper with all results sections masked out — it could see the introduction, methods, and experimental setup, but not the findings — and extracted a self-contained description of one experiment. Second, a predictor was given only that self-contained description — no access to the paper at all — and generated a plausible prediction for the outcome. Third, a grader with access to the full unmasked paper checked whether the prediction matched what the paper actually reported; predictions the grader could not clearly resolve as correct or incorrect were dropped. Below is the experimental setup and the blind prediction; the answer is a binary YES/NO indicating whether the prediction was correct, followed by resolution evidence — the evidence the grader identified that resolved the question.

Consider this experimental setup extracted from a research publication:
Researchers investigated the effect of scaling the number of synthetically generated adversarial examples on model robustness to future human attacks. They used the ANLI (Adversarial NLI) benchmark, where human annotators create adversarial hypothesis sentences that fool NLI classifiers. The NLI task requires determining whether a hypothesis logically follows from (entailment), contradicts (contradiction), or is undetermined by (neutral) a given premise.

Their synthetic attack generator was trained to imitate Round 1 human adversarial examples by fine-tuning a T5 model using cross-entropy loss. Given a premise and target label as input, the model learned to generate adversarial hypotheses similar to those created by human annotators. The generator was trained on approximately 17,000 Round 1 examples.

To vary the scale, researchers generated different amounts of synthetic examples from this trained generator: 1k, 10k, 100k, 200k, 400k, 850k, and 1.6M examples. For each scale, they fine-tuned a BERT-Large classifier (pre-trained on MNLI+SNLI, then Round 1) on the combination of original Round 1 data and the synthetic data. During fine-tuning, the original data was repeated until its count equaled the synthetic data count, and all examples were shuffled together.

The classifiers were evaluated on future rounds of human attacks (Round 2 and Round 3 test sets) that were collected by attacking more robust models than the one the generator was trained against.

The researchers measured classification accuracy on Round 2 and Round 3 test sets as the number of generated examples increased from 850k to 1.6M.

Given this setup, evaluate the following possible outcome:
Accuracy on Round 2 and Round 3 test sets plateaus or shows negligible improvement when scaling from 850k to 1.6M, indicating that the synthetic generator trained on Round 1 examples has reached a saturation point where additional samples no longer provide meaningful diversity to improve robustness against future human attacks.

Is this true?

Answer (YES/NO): NO